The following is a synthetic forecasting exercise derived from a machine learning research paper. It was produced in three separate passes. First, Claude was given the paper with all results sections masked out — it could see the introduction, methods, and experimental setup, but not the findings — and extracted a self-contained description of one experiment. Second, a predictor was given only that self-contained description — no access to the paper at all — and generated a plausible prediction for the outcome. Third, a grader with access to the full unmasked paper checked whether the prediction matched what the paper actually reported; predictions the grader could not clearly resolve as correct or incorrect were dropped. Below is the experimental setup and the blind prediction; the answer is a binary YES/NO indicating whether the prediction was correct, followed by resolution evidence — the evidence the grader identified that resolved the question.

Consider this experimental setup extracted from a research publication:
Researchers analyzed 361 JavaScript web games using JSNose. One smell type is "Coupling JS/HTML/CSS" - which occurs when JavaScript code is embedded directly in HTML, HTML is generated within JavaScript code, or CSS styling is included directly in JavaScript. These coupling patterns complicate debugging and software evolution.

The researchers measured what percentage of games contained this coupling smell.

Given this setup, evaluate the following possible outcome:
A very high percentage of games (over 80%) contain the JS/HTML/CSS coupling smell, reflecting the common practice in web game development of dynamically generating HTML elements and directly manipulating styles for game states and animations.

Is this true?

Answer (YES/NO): NO